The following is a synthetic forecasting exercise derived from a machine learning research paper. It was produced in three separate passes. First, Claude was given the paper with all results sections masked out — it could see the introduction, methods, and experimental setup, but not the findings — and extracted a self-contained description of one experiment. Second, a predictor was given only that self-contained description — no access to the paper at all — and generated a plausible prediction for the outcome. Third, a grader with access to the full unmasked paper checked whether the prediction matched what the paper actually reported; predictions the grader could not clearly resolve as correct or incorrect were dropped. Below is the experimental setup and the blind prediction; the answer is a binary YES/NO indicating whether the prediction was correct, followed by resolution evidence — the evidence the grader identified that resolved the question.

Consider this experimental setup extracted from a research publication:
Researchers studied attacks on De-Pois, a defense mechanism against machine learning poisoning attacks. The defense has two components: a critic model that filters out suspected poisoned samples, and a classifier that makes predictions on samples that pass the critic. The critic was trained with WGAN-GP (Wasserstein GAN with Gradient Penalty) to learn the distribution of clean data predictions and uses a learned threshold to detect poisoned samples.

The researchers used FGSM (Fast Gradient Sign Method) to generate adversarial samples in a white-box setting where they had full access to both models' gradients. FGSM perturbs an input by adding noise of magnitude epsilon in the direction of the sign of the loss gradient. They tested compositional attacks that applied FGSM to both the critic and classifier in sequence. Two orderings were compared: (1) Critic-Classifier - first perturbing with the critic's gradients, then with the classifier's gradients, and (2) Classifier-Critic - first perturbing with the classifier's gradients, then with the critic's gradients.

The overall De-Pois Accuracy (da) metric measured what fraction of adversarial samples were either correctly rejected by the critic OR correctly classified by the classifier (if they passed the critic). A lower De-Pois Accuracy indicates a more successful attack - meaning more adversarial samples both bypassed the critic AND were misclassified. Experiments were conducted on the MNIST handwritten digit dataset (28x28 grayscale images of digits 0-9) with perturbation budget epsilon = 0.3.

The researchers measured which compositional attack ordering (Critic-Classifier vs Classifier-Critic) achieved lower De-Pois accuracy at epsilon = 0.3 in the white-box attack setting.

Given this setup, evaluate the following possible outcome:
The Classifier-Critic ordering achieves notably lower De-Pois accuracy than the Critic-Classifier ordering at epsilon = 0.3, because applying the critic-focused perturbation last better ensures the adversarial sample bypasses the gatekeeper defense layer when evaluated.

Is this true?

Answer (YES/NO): NO